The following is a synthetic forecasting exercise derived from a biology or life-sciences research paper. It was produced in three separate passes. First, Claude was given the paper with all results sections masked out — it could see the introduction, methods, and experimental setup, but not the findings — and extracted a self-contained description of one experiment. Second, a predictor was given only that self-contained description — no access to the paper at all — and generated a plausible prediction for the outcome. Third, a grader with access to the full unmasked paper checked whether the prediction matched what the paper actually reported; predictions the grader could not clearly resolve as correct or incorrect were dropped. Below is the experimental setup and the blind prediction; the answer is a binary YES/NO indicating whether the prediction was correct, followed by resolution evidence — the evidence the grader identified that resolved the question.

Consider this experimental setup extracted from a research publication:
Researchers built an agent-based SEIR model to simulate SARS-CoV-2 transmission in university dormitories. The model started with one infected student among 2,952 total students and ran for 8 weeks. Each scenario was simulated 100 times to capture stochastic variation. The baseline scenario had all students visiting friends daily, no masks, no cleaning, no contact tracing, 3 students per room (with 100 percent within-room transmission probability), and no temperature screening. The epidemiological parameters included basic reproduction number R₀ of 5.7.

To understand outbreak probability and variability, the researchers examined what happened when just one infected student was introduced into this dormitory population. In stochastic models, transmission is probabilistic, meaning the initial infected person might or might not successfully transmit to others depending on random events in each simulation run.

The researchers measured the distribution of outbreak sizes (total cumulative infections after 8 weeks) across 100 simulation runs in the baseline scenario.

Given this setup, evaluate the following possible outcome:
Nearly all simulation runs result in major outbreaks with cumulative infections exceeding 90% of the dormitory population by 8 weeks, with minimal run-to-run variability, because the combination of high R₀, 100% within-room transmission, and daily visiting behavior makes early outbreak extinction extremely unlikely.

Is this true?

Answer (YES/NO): NO